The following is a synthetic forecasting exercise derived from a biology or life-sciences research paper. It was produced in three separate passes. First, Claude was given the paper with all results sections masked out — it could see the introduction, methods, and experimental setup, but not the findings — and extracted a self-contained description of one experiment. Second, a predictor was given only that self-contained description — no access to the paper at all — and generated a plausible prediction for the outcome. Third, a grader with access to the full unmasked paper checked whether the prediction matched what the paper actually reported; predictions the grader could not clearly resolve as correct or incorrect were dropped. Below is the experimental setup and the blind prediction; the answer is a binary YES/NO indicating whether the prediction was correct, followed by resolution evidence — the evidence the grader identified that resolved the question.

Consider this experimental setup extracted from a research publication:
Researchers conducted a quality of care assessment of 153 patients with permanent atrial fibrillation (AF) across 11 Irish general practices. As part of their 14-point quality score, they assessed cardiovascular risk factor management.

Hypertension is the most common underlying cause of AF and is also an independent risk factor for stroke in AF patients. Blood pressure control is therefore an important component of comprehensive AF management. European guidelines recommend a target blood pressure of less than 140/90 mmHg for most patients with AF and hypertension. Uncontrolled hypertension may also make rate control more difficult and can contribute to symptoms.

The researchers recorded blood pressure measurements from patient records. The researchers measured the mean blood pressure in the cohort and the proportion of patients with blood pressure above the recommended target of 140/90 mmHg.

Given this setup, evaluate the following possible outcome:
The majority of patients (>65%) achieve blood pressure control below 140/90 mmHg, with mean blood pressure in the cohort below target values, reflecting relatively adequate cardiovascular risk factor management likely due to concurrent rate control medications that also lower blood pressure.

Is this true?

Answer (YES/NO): YES